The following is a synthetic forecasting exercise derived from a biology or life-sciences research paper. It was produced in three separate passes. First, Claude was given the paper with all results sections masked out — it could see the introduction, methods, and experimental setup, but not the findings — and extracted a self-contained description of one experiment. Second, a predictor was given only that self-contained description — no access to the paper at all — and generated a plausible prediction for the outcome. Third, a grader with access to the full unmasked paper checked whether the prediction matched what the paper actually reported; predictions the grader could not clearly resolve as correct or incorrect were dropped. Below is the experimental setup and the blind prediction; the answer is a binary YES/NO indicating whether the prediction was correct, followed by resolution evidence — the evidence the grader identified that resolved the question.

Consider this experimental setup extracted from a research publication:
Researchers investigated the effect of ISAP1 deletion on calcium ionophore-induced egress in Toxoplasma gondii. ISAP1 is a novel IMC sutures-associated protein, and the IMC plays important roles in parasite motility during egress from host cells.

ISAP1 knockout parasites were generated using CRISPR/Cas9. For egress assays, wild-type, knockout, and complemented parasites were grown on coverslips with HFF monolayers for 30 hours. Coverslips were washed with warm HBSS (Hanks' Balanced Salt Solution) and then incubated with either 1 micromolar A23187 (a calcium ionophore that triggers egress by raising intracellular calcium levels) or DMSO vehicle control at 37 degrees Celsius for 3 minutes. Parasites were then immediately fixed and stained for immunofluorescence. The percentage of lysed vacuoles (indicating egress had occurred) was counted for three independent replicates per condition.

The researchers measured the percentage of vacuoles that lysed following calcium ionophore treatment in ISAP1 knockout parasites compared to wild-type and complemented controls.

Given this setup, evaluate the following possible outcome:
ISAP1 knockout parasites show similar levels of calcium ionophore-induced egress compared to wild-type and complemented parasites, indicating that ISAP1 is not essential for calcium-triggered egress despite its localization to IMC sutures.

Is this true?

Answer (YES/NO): YES